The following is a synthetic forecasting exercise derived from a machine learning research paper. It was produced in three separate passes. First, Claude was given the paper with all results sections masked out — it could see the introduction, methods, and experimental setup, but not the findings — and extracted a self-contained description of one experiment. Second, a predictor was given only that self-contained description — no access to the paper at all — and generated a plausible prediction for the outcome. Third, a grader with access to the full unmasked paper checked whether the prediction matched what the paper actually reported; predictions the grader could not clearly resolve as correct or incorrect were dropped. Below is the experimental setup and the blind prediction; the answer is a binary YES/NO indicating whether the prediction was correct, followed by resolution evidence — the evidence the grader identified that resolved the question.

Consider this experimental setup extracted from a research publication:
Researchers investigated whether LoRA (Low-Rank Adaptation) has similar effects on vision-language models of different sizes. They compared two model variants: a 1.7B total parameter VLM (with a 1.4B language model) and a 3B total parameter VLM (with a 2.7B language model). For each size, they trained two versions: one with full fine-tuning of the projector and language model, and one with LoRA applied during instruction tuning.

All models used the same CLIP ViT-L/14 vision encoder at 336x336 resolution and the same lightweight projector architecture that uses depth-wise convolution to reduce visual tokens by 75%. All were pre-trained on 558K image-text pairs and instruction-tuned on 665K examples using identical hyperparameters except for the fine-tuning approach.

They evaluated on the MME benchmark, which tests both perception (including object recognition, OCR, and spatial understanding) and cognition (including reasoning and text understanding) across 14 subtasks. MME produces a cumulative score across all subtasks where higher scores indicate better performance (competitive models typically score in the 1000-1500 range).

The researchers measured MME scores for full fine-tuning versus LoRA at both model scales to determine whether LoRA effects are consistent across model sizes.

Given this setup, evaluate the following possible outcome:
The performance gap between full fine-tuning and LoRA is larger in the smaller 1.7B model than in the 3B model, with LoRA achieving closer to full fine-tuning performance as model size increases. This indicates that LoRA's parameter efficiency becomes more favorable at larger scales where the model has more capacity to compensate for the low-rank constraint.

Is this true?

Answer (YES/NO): YES